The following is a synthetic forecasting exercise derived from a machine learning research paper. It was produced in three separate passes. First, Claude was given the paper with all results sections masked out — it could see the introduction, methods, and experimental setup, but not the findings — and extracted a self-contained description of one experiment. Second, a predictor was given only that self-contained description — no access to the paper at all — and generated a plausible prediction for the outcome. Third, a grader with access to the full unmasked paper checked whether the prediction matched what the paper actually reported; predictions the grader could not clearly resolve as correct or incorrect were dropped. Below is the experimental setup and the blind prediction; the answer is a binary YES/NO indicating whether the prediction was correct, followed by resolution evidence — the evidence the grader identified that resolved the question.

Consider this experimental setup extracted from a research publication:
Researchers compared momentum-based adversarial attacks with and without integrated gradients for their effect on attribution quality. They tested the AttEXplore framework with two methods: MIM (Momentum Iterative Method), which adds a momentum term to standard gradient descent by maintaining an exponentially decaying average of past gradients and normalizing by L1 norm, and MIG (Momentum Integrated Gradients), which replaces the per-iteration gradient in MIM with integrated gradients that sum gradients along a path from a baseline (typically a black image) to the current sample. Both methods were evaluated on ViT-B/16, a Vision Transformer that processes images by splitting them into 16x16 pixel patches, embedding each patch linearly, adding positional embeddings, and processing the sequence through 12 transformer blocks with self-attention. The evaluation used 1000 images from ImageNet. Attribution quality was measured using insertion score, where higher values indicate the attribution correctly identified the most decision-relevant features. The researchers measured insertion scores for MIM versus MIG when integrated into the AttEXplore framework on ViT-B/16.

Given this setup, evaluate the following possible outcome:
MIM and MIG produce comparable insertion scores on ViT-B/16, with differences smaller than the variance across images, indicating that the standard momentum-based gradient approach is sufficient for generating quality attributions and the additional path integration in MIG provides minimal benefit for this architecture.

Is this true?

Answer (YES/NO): NO